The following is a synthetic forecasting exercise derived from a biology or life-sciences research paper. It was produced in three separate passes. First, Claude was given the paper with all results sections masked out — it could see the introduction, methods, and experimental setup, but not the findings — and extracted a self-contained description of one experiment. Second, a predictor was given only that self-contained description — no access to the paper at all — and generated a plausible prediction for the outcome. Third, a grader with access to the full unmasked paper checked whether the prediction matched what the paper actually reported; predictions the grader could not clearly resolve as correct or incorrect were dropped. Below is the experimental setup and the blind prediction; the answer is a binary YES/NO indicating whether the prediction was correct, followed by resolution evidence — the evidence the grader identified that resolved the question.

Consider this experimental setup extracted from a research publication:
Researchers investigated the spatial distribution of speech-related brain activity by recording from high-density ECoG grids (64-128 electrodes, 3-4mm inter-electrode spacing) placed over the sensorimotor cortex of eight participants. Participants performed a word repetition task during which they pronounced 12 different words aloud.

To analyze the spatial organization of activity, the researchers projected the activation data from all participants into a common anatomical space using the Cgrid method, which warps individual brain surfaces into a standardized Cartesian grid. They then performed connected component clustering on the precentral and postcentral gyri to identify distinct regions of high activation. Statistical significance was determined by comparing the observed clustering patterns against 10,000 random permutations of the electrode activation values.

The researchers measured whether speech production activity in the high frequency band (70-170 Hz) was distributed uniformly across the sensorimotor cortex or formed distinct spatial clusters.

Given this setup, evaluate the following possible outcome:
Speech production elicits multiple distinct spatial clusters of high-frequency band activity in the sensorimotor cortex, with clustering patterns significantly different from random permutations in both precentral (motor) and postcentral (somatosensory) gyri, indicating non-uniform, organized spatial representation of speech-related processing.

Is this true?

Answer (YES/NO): NO